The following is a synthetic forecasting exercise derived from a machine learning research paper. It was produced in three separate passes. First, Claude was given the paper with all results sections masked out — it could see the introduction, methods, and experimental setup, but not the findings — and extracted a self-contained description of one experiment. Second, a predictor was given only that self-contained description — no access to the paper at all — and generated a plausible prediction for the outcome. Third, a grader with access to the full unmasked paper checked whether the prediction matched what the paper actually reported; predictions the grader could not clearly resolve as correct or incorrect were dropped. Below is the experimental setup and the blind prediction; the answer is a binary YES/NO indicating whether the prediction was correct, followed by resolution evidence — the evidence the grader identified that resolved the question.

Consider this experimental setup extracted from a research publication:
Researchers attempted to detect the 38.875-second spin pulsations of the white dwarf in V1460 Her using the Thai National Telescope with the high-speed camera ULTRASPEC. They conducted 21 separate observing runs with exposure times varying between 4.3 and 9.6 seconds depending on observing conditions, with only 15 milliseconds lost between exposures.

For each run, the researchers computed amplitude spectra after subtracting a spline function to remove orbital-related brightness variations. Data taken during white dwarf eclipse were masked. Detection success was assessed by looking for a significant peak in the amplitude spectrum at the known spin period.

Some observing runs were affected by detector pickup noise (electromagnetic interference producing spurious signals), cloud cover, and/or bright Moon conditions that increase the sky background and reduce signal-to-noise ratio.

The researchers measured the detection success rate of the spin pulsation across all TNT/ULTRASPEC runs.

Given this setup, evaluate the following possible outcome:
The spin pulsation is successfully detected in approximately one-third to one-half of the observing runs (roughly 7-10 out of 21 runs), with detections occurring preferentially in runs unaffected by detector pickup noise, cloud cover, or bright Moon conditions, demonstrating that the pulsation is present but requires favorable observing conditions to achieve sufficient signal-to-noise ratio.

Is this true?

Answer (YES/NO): NO